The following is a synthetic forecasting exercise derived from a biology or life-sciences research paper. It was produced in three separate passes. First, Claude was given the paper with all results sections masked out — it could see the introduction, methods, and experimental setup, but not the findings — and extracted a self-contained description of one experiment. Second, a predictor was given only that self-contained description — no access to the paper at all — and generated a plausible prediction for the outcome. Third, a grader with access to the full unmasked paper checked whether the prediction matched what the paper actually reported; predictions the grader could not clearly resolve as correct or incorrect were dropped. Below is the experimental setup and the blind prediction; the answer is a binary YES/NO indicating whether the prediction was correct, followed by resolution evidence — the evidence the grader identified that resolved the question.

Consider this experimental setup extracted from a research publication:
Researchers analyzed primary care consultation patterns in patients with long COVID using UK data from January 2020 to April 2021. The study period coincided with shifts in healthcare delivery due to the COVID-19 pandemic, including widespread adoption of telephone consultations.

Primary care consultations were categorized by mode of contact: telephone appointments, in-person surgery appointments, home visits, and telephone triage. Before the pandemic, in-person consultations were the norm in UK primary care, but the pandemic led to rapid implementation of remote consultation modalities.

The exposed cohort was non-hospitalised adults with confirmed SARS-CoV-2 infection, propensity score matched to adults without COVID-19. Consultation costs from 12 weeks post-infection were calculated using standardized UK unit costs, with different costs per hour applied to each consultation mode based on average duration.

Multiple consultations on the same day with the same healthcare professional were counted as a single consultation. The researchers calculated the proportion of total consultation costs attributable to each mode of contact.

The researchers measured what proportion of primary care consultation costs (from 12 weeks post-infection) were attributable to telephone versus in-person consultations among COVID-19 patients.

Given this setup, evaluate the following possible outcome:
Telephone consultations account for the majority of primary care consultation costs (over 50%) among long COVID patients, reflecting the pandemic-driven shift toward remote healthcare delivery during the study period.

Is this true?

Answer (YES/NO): YES